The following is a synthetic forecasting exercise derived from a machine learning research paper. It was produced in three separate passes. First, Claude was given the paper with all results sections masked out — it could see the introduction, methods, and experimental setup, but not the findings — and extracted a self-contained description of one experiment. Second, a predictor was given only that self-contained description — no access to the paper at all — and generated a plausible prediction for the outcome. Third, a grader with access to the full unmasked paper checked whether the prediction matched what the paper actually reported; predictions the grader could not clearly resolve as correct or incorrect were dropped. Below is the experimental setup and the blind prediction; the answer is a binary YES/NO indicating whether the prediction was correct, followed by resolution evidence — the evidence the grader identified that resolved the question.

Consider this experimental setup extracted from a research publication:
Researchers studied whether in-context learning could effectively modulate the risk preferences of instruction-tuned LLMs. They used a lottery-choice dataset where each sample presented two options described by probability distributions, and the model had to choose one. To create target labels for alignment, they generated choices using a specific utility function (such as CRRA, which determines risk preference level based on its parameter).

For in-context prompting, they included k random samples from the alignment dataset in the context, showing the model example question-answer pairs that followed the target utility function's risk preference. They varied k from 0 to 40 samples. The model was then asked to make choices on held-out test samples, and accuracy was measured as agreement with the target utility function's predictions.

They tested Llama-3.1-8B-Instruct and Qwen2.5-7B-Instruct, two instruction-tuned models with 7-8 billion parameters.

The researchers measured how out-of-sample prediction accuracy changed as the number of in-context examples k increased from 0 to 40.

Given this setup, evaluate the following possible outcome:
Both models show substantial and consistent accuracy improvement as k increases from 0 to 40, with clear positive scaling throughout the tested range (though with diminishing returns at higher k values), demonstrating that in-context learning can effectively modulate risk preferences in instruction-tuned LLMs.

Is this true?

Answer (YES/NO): NO